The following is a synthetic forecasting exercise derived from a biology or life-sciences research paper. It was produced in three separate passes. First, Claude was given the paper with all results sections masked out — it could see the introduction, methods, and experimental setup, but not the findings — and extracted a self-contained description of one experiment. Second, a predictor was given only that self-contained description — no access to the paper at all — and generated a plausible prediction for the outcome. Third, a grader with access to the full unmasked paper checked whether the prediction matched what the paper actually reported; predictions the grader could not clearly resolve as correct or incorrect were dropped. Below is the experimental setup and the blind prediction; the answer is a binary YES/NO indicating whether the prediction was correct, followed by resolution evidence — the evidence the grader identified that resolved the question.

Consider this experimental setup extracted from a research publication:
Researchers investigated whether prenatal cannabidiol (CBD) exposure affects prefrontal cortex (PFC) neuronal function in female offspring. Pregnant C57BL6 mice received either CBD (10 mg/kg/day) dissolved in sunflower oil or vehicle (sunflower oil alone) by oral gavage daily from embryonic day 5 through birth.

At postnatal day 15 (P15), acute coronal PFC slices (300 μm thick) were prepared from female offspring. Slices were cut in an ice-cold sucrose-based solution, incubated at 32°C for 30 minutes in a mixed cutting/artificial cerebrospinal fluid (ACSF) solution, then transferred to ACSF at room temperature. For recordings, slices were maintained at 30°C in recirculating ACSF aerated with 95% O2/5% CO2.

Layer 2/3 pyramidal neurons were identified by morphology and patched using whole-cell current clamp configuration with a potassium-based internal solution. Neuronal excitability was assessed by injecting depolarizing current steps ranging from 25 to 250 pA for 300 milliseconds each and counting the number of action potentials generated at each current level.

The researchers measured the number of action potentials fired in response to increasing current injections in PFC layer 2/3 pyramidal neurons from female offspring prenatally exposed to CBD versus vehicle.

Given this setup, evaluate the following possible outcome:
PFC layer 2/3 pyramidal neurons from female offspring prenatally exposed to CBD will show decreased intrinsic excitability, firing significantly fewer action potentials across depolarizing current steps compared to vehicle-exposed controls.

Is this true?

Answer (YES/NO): YES